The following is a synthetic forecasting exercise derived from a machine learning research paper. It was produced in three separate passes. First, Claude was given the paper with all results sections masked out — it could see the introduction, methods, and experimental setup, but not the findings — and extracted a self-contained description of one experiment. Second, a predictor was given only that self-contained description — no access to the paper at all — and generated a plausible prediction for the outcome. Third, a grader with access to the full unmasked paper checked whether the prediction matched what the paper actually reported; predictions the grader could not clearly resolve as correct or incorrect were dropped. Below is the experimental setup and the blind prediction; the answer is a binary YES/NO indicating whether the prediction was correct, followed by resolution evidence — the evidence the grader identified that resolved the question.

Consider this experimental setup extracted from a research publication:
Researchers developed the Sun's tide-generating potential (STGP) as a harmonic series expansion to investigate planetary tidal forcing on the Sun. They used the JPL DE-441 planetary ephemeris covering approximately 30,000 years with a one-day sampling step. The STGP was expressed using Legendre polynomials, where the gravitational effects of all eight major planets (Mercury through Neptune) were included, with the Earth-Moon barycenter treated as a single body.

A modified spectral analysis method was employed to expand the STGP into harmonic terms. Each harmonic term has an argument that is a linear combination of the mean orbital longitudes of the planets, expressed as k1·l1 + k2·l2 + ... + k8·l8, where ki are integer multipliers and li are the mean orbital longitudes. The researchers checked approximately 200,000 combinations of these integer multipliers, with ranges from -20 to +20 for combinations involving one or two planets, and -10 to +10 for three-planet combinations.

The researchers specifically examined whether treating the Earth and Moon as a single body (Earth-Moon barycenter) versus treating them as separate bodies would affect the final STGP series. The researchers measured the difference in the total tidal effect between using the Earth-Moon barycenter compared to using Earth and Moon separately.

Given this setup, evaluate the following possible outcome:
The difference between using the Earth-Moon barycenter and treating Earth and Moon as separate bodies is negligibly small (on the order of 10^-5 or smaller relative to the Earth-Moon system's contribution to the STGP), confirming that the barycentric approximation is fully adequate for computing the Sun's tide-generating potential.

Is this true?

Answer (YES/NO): NO